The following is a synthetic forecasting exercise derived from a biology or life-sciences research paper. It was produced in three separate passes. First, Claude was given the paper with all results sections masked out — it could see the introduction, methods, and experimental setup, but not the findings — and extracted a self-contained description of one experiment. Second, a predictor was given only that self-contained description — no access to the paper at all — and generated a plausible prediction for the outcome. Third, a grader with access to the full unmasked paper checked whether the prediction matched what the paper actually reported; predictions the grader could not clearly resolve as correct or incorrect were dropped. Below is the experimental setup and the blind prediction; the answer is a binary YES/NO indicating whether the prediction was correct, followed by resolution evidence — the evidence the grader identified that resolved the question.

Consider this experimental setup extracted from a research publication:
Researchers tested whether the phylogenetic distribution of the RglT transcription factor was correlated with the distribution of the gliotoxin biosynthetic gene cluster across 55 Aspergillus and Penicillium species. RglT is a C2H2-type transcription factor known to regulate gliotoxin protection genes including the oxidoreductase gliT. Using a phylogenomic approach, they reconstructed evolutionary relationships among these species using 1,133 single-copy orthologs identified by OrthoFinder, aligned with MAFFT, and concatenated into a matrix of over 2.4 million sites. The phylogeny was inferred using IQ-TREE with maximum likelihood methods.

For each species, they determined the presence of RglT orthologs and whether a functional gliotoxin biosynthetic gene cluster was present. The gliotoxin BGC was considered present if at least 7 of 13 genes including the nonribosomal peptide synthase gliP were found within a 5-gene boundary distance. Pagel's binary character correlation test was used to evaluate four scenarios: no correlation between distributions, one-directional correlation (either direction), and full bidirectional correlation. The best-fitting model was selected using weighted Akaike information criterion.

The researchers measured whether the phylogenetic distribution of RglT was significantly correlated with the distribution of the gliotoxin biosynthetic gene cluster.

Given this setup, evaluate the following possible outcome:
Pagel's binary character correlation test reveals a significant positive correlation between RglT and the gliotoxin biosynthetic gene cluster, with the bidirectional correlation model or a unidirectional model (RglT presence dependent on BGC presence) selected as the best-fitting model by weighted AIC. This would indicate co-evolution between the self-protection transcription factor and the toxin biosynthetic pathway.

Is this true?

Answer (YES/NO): NO